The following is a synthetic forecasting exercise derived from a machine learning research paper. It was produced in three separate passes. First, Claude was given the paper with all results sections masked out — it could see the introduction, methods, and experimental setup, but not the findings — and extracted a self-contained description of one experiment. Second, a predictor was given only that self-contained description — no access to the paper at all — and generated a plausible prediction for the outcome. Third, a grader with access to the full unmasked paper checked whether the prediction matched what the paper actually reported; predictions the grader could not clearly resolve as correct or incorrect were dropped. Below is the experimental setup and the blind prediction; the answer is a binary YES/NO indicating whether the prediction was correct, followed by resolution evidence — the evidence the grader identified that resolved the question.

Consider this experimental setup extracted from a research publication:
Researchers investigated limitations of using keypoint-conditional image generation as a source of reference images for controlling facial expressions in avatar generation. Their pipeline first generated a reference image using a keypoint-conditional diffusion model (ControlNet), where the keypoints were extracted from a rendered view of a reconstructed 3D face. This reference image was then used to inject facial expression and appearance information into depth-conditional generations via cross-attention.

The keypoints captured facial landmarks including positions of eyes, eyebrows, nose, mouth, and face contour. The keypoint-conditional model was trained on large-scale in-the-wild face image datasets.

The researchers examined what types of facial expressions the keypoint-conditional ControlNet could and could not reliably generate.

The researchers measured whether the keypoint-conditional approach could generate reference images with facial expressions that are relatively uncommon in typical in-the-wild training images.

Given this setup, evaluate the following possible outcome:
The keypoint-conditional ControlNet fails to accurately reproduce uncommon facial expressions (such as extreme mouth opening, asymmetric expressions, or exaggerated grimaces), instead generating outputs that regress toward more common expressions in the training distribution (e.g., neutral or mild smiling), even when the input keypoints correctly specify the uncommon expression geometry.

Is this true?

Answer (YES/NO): NO